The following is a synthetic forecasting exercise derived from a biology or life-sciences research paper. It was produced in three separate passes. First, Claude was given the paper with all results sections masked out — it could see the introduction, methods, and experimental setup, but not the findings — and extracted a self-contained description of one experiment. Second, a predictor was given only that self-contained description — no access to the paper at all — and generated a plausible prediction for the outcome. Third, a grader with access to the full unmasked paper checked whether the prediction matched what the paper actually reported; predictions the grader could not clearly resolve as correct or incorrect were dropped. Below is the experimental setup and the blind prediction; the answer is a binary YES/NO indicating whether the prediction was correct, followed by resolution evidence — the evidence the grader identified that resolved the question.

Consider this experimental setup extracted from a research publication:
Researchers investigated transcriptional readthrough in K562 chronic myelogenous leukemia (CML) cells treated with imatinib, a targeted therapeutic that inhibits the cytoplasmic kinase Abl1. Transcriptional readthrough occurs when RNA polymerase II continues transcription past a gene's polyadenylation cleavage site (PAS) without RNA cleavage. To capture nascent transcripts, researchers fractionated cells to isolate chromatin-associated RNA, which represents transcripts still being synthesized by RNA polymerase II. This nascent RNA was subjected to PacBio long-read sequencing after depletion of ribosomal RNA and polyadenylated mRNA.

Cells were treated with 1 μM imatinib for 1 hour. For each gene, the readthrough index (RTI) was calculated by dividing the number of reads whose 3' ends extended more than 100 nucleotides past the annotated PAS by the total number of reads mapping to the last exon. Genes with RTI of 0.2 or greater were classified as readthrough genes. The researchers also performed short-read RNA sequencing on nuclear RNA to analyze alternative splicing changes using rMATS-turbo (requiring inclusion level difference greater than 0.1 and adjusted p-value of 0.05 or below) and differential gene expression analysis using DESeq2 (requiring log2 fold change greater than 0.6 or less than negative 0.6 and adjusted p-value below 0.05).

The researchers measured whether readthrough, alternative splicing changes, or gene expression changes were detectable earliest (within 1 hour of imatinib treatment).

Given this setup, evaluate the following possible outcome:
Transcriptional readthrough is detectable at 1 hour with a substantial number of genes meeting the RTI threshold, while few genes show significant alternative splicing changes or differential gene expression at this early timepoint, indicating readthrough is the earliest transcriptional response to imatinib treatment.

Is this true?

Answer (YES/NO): YES